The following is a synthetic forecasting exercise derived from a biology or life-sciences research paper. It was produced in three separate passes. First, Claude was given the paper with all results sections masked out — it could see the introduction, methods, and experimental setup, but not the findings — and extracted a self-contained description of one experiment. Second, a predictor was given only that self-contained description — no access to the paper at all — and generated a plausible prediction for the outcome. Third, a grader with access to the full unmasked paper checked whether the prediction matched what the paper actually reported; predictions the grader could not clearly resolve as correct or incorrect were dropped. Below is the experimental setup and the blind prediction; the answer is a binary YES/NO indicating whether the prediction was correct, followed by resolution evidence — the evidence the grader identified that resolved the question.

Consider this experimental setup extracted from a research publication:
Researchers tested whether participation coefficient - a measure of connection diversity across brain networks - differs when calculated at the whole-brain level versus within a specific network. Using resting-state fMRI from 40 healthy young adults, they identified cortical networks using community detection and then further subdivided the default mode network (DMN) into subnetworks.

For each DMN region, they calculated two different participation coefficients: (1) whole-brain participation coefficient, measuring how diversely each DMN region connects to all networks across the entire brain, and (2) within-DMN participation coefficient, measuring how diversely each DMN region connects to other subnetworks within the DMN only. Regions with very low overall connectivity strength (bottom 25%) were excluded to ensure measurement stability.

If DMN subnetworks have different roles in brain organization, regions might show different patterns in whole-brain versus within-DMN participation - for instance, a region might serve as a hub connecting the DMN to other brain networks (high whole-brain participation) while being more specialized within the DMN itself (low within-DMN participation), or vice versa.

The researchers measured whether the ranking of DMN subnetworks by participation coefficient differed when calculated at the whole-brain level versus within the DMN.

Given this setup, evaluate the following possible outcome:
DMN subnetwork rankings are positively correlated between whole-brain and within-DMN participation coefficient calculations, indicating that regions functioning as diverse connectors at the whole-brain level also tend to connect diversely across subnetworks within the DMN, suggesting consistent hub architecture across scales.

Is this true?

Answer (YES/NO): NO